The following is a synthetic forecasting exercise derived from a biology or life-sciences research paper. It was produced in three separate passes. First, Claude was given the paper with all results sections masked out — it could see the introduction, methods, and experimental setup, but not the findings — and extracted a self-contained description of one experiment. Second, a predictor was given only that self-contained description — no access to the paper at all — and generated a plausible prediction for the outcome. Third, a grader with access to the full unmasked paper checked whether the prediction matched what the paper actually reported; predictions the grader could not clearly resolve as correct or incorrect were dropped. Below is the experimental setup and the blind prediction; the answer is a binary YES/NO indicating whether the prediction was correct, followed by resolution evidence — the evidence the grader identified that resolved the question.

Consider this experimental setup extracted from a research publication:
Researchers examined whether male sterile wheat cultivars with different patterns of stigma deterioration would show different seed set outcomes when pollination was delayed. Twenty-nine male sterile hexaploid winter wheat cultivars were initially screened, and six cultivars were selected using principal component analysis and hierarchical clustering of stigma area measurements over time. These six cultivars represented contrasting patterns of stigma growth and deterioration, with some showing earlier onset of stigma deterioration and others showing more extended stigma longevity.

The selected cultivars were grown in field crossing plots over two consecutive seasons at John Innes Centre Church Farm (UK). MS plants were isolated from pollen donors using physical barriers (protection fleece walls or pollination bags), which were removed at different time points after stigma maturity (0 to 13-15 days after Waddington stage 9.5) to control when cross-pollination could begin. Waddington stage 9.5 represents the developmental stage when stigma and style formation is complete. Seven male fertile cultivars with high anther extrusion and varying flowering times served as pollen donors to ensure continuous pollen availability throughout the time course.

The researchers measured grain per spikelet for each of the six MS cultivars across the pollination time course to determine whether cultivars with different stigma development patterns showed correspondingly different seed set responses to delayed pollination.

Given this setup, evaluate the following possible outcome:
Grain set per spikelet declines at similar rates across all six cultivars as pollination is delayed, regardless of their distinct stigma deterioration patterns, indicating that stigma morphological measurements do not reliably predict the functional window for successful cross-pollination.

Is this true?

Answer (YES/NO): NO